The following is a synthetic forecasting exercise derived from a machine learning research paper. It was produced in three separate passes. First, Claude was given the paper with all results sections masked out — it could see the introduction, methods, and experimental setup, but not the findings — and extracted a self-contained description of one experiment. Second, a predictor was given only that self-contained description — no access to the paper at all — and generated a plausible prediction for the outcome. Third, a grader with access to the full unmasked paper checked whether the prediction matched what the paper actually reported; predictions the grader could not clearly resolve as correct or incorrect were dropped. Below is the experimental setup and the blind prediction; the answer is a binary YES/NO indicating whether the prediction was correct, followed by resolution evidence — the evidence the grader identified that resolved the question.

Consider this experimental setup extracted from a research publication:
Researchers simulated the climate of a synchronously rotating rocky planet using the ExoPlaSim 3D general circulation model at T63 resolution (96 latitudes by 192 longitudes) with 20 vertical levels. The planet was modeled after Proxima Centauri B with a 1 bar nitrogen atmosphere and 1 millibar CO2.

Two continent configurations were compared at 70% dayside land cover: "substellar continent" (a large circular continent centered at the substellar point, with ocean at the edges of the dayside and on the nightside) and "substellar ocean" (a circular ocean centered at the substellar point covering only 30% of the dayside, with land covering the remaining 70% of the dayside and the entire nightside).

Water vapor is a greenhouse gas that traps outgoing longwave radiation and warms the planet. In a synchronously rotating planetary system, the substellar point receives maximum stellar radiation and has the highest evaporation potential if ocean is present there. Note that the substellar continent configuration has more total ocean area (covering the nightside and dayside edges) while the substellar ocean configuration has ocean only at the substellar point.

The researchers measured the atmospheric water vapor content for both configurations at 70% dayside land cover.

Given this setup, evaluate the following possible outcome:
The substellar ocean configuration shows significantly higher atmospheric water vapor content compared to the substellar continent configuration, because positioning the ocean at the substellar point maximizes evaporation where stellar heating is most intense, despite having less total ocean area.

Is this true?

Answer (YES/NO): YES